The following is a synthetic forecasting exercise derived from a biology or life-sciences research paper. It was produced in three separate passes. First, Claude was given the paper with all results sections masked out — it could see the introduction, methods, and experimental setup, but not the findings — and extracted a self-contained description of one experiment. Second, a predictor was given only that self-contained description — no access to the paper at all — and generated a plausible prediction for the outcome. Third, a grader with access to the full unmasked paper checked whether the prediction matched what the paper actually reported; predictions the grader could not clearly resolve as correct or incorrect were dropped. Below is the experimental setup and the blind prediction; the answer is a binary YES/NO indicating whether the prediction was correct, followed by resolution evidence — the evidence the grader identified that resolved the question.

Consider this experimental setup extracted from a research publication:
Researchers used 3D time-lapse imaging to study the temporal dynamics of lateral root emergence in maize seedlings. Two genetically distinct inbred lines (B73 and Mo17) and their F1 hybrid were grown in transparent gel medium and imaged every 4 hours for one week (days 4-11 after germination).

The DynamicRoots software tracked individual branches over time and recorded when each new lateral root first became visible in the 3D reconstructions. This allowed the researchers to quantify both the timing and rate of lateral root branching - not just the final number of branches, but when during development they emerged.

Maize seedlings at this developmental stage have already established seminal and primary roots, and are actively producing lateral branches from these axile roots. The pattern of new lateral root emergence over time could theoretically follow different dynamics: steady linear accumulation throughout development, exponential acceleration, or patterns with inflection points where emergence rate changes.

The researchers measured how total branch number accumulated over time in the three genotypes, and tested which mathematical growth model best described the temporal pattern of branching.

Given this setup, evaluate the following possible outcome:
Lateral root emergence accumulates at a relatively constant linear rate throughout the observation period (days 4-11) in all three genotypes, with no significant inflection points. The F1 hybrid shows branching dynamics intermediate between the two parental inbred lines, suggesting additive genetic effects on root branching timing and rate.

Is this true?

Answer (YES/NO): NO